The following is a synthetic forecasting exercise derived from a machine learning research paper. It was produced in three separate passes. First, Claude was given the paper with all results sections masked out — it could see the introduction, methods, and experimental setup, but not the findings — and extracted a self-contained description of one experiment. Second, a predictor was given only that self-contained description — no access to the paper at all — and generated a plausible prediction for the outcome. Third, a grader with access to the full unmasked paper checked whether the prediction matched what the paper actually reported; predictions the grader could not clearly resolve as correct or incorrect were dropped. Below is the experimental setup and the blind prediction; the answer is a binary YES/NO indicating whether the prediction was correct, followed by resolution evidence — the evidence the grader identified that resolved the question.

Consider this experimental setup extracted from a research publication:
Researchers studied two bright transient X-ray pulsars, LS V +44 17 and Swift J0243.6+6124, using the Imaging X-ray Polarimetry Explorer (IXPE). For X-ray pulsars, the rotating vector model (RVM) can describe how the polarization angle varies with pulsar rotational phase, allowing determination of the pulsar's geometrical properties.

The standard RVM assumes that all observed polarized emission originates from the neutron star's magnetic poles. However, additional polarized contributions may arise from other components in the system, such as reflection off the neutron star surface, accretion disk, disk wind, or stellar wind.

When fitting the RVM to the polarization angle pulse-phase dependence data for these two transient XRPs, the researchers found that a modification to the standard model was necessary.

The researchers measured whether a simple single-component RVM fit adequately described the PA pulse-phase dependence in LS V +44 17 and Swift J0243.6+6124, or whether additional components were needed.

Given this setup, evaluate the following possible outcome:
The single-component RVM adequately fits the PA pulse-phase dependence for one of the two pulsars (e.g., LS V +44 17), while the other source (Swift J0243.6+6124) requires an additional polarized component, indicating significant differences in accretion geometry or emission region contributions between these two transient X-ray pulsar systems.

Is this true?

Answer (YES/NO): NO